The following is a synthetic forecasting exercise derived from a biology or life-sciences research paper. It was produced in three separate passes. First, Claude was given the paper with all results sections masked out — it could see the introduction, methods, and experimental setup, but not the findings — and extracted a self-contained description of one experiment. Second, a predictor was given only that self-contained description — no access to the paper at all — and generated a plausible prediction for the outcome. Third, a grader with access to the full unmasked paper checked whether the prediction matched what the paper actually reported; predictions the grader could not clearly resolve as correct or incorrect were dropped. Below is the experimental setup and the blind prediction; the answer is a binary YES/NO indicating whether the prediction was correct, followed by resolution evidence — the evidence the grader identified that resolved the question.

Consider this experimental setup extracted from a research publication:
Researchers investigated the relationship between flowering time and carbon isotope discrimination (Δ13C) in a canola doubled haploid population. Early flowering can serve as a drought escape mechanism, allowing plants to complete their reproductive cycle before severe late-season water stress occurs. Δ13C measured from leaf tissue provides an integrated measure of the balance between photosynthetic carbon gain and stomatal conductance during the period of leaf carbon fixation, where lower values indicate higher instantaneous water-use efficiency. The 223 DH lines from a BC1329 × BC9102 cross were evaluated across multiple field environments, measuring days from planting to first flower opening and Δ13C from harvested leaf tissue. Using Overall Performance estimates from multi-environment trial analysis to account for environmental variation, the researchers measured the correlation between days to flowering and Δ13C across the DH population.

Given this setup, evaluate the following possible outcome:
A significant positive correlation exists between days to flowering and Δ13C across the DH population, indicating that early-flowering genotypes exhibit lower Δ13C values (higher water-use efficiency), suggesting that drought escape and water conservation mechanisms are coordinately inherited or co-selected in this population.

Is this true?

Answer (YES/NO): NO